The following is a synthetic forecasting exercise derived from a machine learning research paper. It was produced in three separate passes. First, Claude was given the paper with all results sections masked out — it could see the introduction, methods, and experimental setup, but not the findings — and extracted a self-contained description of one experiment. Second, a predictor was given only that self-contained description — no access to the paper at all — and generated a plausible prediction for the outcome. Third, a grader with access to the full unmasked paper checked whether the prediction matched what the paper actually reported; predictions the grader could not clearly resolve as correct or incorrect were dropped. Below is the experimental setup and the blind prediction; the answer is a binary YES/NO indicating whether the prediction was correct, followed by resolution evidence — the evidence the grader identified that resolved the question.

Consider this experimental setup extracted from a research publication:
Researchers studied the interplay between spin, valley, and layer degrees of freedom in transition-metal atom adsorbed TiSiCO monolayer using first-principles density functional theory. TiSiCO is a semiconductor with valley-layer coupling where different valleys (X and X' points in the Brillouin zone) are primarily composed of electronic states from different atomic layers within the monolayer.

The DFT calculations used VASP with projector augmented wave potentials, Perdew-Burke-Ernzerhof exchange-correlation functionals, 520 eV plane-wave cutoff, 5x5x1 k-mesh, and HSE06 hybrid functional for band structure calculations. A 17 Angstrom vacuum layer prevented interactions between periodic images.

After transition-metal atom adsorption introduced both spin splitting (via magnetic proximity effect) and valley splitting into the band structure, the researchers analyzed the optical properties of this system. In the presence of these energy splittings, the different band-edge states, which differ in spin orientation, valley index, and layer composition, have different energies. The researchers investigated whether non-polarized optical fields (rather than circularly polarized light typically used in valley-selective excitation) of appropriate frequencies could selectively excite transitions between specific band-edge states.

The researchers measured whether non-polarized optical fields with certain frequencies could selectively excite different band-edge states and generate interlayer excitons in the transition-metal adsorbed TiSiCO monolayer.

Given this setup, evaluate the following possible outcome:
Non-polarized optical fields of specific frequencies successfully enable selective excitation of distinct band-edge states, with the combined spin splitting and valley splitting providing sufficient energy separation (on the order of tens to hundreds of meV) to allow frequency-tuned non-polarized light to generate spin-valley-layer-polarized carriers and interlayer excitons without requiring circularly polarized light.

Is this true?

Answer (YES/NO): YES